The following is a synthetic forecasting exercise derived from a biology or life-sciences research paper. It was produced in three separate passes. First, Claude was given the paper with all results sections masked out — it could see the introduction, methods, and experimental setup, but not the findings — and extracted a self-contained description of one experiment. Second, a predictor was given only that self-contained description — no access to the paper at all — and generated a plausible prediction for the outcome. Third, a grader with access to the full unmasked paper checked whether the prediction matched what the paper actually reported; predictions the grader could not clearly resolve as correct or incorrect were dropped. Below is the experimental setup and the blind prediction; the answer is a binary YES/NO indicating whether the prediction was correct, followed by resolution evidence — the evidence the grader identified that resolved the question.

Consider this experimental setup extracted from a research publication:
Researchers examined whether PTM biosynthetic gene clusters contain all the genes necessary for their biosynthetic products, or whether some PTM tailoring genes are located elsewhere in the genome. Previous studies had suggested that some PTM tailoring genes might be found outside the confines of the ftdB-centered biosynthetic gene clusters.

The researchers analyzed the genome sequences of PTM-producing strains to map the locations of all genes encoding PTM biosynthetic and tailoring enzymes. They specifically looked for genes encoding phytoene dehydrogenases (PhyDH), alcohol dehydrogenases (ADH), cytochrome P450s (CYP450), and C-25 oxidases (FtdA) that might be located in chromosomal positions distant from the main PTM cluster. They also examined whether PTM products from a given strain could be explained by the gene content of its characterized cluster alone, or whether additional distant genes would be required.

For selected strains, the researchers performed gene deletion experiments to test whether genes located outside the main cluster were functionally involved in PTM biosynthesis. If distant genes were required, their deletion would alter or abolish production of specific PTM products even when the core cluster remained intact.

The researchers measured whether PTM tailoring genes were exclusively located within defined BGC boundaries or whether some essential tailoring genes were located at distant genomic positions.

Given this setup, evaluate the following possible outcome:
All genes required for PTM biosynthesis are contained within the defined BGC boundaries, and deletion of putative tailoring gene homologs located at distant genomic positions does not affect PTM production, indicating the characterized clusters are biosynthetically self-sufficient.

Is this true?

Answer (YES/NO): NO